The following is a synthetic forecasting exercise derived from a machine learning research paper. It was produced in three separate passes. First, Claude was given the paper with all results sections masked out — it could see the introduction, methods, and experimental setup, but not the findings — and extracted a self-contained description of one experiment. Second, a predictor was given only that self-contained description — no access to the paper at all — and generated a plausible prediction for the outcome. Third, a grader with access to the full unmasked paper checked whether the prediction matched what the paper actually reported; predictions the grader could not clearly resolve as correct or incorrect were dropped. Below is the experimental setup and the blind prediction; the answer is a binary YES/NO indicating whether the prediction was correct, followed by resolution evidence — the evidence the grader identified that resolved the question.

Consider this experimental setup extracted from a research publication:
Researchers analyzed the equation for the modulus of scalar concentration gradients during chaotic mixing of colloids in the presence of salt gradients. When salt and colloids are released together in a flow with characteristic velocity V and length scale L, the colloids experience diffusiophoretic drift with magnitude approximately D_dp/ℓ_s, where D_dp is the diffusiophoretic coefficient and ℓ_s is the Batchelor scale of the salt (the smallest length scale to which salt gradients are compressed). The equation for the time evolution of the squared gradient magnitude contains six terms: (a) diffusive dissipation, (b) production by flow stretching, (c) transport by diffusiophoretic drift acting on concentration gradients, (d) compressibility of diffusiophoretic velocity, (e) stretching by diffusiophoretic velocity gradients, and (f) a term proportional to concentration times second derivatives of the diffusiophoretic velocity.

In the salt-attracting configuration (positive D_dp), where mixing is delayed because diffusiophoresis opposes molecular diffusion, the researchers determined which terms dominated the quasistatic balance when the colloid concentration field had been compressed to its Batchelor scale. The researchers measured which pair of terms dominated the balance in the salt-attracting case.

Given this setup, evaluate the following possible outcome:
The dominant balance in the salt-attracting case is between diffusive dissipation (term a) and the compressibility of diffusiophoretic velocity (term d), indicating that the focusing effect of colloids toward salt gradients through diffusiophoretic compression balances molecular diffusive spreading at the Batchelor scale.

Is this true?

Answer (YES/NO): NO